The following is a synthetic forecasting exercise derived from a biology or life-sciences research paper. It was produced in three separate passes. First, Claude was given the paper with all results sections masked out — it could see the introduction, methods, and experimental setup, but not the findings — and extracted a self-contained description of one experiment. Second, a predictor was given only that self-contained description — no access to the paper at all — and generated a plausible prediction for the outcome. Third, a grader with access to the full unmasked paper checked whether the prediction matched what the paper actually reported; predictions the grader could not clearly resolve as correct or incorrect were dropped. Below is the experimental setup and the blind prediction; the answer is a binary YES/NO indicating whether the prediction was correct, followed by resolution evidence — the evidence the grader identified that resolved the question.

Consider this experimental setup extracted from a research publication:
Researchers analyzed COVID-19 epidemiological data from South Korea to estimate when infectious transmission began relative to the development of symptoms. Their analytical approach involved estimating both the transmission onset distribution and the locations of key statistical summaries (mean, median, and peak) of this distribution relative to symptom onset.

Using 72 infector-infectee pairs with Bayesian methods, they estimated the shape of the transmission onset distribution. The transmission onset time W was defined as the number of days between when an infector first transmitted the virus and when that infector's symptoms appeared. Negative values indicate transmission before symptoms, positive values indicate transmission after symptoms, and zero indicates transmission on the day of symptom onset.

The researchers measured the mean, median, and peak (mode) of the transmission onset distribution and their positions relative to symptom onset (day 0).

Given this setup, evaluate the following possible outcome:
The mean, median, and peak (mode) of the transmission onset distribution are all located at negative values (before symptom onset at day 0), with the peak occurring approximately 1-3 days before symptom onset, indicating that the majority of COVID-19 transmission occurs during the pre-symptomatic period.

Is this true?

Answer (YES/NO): NO